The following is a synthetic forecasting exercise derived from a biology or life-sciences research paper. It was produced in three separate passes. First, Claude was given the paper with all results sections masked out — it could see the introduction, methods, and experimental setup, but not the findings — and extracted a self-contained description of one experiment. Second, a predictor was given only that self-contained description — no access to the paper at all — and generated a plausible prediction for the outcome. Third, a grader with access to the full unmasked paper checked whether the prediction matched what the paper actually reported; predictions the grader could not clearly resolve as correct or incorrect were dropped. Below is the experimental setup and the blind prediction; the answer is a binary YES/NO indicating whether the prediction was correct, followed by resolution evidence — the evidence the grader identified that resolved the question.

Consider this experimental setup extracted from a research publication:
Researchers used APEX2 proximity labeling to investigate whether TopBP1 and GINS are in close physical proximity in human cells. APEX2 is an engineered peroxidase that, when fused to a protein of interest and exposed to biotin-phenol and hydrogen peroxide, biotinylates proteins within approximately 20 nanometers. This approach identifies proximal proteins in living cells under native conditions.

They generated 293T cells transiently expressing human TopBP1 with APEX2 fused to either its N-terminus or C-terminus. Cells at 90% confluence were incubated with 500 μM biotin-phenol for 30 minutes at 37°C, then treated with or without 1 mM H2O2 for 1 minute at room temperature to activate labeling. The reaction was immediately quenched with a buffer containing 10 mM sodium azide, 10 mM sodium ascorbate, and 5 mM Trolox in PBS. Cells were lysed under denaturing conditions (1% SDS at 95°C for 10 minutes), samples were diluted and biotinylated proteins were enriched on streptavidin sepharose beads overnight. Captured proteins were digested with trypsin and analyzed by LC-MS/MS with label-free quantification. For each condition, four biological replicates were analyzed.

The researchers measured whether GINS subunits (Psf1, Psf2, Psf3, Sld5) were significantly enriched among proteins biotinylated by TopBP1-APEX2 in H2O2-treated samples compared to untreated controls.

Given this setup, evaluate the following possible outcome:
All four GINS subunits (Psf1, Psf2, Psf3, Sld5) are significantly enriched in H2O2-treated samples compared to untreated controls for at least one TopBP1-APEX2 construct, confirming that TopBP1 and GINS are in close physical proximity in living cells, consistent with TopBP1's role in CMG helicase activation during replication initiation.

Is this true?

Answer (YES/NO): NO